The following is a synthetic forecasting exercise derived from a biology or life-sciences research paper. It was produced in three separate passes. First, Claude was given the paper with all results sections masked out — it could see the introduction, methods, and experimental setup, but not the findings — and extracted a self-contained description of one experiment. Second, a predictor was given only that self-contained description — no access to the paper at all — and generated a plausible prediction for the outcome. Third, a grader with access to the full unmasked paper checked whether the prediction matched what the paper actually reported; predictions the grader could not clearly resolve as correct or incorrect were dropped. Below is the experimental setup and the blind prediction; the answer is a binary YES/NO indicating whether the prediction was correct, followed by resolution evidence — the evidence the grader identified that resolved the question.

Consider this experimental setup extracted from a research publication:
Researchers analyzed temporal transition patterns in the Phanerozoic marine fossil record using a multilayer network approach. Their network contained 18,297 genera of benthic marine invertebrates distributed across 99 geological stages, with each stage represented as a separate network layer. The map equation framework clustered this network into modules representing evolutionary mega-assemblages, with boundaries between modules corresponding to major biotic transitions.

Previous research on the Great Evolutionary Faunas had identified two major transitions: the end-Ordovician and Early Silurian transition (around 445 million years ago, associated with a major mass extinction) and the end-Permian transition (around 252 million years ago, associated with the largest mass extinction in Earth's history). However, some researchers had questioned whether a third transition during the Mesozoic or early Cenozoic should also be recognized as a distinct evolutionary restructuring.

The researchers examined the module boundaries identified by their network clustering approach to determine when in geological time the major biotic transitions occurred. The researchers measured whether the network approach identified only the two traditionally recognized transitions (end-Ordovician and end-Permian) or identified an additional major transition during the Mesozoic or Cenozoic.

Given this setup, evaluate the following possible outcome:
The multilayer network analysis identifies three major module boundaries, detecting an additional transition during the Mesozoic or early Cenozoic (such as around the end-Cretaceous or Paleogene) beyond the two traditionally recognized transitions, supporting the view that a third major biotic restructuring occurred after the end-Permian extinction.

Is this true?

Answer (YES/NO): NO